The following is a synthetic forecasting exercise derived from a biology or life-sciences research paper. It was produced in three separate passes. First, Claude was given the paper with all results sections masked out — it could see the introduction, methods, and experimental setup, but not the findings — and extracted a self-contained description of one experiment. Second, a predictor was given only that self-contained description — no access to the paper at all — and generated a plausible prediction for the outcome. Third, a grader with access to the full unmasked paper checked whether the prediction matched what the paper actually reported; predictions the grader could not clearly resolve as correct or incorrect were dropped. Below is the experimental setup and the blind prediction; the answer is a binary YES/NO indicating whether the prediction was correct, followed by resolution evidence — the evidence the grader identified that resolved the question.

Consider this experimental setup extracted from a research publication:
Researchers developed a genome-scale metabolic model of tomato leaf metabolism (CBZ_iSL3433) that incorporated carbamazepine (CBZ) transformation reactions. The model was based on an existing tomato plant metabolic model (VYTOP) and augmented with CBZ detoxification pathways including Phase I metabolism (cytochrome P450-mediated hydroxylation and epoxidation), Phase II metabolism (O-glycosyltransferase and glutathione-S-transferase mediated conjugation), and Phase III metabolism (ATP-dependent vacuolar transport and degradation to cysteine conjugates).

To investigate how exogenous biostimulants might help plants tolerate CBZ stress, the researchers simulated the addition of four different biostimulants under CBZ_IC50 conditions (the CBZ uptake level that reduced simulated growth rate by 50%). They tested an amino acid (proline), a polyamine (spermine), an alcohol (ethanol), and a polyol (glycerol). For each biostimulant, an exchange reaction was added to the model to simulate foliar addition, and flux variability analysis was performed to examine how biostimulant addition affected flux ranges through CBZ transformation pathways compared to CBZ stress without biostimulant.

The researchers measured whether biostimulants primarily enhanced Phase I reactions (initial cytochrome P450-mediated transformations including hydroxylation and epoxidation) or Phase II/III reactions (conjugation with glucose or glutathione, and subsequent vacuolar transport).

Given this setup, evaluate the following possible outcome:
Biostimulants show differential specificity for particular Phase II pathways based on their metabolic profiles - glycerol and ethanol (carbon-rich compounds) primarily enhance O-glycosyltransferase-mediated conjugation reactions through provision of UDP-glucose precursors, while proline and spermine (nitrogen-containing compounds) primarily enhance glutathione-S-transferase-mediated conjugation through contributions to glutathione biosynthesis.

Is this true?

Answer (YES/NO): NO